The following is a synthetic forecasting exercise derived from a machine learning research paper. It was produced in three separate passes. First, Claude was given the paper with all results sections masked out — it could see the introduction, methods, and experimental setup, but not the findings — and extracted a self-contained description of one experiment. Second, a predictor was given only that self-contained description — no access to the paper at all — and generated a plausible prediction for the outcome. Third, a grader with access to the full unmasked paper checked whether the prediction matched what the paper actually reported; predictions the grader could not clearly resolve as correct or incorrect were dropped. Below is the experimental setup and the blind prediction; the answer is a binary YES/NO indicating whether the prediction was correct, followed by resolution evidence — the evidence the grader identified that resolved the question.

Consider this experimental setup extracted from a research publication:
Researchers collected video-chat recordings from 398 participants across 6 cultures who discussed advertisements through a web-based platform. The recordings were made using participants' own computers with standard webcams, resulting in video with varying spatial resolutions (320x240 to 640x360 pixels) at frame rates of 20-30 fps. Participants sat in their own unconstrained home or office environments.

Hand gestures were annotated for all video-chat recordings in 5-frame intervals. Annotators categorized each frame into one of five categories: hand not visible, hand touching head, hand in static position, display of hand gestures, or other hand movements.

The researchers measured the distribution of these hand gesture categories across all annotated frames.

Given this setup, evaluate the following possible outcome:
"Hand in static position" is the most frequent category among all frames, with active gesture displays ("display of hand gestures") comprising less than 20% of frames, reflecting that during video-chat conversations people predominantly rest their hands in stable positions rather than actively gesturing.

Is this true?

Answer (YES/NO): NO